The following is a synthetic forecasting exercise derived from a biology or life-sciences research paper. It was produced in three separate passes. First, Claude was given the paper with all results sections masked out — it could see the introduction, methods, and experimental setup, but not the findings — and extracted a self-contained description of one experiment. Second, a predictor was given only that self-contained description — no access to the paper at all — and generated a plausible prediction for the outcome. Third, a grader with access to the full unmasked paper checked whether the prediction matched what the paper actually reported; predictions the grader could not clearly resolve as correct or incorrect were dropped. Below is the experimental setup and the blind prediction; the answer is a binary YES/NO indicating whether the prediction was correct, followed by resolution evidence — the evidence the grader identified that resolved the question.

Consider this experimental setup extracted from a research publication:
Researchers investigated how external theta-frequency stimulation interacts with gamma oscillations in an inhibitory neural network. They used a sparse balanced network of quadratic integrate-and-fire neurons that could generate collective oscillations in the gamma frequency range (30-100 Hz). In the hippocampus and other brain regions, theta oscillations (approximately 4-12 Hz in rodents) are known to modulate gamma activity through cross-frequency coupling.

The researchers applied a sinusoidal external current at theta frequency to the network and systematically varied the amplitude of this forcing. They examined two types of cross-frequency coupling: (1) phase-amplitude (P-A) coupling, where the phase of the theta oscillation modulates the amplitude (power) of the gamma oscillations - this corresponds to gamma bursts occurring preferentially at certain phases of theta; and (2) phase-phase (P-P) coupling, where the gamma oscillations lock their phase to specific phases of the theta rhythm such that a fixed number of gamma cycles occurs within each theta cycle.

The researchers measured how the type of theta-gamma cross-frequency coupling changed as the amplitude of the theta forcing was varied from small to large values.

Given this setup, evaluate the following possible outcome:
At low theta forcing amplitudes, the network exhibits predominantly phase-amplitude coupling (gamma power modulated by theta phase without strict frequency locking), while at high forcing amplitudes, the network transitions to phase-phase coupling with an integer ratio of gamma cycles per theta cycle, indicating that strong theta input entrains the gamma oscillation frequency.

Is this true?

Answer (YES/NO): NO